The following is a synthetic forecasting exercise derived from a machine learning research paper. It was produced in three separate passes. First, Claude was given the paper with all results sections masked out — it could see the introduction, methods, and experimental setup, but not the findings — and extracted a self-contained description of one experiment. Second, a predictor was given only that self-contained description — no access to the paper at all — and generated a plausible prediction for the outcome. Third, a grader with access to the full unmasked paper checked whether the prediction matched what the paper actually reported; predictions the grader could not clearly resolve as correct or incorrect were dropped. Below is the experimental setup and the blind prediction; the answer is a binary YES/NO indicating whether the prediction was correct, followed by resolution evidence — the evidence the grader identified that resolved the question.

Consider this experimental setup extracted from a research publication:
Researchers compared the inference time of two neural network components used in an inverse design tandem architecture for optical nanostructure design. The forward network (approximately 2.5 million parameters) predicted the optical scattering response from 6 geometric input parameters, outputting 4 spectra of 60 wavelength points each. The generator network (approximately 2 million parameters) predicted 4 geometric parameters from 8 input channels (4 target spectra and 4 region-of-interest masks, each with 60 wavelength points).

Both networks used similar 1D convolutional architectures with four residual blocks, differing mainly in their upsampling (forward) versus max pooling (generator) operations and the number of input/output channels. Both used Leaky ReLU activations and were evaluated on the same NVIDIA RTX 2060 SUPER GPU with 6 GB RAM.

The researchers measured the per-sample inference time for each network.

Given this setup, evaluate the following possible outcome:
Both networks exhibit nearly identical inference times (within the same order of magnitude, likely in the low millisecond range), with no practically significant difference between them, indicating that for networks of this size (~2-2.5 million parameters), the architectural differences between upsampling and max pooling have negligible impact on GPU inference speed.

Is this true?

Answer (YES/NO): NO